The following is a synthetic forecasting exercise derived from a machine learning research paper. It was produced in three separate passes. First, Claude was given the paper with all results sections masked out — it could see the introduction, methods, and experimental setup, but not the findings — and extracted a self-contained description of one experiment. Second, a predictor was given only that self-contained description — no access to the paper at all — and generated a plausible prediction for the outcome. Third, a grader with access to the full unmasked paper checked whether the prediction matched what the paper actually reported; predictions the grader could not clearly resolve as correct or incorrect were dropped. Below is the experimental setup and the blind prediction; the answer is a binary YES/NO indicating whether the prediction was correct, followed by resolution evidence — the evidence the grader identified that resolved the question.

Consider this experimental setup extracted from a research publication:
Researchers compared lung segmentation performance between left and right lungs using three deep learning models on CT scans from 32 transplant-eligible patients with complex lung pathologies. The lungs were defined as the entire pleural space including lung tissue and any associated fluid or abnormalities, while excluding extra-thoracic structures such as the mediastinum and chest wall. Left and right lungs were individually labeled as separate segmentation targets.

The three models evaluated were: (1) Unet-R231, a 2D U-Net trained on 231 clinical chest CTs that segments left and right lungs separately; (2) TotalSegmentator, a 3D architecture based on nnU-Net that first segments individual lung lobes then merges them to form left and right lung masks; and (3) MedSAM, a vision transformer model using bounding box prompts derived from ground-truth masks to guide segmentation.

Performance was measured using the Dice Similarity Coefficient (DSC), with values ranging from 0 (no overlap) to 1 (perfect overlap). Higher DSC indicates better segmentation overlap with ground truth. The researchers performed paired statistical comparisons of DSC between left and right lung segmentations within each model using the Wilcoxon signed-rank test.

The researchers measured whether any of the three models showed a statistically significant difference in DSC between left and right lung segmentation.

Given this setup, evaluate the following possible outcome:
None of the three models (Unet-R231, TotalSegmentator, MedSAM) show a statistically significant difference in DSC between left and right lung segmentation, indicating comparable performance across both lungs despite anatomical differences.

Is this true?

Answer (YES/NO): YES